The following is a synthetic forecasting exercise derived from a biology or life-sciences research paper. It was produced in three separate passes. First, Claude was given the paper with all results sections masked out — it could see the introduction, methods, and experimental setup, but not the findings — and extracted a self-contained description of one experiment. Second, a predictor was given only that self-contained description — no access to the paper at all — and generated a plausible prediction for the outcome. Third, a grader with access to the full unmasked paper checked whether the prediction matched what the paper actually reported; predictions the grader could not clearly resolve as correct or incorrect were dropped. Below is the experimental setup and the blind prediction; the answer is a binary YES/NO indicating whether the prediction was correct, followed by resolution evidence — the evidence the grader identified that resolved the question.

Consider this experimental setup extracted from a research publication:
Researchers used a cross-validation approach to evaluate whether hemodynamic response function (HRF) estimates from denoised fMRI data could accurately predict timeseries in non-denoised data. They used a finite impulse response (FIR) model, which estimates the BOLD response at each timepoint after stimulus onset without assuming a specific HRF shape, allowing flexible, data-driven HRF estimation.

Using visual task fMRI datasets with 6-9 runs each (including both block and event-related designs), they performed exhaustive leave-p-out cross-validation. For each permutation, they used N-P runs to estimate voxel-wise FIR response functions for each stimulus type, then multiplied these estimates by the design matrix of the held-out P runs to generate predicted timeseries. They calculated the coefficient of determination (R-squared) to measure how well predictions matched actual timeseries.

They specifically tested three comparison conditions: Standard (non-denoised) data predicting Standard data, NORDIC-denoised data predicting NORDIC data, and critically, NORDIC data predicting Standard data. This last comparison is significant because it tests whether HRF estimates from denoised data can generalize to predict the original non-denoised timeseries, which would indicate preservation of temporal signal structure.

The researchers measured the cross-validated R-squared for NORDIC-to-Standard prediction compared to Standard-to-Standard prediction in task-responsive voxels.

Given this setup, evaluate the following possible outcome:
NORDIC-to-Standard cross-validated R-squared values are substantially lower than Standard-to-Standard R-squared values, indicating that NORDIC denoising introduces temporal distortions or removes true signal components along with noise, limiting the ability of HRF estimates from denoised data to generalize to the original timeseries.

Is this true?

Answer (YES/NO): NO